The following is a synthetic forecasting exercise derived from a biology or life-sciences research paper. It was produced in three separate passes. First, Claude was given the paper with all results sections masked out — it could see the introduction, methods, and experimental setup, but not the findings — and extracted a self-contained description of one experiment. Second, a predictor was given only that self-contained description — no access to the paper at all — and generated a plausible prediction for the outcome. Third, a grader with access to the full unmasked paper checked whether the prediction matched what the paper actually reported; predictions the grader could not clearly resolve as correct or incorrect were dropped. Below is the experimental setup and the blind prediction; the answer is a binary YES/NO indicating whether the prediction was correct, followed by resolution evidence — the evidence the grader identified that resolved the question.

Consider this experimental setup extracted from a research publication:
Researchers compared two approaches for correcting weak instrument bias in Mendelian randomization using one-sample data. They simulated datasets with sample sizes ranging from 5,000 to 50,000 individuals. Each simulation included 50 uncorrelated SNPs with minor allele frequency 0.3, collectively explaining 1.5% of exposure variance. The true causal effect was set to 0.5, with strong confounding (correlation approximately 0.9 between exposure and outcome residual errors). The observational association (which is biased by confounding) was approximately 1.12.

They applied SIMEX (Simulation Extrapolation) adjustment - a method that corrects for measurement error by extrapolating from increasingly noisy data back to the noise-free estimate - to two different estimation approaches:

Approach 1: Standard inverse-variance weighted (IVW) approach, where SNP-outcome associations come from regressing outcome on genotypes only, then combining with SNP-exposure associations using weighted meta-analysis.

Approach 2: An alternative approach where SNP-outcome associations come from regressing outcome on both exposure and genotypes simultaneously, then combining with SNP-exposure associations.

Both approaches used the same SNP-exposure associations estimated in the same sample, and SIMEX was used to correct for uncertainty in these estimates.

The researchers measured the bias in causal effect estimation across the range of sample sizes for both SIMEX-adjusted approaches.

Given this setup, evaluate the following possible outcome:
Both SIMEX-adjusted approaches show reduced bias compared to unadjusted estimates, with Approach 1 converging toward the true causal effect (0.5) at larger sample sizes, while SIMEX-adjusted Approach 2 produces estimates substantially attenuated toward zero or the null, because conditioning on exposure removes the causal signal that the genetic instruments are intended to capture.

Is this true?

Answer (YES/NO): NO